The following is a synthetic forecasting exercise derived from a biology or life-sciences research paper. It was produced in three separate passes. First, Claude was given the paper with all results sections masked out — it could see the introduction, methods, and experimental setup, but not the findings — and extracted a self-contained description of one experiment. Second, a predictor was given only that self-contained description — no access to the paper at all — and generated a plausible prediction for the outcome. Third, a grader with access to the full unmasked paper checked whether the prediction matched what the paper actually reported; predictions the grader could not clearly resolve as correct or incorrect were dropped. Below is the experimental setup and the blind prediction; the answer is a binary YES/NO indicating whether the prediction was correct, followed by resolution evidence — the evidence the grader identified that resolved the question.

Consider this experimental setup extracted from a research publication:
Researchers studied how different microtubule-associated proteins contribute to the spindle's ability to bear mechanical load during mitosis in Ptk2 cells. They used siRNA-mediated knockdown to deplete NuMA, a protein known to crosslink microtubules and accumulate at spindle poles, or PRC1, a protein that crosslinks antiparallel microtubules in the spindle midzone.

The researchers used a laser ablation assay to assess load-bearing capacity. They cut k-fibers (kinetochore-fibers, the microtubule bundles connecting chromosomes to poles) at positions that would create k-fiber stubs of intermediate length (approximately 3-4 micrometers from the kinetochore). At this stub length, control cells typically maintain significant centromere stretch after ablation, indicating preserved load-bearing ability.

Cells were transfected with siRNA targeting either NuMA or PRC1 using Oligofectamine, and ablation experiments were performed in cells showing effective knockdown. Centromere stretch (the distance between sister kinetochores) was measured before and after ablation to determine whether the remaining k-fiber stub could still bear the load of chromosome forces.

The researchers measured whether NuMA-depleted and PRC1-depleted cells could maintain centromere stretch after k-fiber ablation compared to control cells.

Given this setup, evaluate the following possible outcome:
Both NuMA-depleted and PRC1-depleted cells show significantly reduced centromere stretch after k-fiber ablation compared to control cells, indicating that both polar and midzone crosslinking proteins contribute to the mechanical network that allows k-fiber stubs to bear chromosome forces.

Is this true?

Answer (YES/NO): NO